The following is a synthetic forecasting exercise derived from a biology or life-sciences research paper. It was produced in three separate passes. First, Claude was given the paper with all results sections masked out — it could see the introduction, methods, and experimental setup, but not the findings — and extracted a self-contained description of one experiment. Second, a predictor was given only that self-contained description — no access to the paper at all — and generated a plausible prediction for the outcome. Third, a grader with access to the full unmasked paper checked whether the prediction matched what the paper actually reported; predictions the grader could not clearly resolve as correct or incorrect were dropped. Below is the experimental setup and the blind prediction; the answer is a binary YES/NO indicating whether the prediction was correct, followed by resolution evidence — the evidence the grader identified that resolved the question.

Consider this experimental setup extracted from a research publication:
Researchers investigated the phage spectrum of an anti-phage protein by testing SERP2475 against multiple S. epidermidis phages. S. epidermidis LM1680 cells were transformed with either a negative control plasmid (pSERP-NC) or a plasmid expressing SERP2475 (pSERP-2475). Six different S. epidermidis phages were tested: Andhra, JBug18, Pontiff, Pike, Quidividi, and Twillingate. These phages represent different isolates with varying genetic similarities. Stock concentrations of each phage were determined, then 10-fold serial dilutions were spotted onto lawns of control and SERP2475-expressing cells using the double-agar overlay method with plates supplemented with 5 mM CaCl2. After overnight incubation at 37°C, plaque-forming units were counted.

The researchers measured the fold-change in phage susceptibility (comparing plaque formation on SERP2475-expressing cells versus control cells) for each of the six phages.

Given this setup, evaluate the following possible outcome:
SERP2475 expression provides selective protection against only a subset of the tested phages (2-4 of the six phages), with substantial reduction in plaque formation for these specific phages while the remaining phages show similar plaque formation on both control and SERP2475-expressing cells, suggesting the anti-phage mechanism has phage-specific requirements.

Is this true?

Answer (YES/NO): YES